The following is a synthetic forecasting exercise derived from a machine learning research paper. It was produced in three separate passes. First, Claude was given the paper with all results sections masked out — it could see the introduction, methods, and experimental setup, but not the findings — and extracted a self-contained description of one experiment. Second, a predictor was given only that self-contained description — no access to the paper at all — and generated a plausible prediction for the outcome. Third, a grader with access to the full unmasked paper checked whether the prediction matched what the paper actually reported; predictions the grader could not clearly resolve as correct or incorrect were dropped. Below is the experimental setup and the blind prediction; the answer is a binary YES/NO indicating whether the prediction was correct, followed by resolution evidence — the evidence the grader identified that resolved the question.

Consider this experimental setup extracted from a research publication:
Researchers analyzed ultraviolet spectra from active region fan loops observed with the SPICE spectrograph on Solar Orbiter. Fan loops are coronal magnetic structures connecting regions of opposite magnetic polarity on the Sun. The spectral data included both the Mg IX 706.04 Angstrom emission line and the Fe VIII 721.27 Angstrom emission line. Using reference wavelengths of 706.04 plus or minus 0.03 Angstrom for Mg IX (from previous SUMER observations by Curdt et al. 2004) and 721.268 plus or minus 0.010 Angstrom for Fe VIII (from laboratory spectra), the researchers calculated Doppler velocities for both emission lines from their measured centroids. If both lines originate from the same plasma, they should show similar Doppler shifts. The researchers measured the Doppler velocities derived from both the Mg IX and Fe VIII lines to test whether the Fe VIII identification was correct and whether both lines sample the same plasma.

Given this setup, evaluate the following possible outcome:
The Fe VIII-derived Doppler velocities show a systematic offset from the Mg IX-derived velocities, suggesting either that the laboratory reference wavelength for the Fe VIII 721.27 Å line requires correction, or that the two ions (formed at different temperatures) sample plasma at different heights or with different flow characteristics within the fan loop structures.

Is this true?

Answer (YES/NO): NO